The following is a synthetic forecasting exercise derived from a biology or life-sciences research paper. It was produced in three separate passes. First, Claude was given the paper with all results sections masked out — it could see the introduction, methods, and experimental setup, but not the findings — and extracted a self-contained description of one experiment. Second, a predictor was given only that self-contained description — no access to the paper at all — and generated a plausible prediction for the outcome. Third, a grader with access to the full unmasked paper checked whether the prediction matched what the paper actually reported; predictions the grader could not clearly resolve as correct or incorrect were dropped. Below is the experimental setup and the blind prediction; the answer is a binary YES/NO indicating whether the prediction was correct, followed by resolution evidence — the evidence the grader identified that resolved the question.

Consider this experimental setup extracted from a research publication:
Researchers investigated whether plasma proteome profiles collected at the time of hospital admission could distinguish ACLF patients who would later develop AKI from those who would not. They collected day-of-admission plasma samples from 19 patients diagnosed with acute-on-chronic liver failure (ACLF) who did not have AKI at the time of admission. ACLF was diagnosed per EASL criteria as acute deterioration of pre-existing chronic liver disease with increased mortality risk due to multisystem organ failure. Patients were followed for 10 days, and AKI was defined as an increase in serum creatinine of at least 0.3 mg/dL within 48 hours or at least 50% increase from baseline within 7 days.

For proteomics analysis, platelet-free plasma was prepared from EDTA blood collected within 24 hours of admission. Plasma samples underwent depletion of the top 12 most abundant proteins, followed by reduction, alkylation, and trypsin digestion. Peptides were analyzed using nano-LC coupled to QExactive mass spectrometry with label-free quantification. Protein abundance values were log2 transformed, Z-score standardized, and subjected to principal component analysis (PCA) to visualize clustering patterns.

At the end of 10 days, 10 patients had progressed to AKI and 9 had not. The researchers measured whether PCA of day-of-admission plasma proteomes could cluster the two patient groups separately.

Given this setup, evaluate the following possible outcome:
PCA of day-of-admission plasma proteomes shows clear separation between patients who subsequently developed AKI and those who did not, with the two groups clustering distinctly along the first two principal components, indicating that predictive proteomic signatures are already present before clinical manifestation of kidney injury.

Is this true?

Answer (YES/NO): YES